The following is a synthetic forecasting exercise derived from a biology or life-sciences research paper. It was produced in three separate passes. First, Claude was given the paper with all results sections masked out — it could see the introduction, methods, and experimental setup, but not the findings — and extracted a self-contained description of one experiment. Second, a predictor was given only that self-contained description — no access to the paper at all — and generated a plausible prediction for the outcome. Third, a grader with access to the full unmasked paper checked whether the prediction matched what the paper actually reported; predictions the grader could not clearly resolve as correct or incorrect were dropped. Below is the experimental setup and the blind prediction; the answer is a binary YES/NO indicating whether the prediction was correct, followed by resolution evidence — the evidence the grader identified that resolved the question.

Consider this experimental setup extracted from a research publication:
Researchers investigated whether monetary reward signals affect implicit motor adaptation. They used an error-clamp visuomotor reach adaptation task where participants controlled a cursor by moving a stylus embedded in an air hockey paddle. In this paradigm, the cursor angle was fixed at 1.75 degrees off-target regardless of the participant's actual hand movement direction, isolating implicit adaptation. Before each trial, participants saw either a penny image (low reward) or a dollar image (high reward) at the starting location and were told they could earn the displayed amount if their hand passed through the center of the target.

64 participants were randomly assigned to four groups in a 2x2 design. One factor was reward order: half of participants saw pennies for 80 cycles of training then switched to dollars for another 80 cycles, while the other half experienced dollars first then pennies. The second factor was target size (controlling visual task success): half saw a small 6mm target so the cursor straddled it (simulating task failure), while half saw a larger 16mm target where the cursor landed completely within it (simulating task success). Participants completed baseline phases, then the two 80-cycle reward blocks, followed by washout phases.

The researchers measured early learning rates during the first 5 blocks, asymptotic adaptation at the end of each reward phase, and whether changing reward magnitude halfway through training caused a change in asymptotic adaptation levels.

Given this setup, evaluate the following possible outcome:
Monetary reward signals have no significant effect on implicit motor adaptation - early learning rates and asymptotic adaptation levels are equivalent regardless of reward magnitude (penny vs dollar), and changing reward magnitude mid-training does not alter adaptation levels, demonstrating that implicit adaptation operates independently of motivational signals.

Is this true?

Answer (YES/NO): YES